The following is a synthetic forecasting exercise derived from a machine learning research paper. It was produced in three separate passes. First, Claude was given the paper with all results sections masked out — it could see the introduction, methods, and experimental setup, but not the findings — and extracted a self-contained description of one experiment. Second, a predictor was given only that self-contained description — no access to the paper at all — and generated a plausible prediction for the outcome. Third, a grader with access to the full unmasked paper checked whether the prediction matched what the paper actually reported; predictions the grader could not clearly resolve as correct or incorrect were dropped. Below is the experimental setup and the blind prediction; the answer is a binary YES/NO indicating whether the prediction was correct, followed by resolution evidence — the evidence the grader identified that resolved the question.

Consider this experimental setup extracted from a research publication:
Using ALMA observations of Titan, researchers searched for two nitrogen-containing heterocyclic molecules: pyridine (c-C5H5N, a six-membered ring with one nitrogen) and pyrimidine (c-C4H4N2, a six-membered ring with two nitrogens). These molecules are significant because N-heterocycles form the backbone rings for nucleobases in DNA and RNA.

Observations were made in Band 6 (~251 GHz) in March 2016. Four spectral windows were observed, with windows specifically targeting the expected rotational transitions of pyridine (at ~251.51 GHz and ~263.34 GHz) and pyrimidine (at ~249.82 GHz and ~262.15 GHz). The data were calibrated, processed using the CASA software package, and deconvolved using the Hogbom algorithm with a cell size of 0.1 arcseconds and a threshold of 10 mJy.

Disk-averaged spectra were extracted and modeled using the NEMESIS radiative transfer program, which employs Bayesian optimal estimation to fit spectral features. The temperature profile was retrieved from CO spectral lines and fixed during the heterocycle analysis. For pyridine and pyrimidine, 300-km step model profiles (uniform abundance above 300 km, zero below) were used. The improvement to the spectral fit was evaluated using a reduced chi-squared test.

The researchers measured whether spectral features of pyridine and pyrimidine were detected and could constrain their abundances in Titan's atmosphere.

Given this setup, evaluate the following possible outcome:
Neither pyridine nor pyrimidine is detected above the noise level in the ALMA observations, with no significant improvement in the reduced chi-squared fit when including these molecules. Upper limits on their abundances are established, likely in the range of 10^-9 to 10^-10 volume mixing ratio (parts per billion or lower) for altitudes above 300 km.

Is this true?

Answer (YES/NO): YES